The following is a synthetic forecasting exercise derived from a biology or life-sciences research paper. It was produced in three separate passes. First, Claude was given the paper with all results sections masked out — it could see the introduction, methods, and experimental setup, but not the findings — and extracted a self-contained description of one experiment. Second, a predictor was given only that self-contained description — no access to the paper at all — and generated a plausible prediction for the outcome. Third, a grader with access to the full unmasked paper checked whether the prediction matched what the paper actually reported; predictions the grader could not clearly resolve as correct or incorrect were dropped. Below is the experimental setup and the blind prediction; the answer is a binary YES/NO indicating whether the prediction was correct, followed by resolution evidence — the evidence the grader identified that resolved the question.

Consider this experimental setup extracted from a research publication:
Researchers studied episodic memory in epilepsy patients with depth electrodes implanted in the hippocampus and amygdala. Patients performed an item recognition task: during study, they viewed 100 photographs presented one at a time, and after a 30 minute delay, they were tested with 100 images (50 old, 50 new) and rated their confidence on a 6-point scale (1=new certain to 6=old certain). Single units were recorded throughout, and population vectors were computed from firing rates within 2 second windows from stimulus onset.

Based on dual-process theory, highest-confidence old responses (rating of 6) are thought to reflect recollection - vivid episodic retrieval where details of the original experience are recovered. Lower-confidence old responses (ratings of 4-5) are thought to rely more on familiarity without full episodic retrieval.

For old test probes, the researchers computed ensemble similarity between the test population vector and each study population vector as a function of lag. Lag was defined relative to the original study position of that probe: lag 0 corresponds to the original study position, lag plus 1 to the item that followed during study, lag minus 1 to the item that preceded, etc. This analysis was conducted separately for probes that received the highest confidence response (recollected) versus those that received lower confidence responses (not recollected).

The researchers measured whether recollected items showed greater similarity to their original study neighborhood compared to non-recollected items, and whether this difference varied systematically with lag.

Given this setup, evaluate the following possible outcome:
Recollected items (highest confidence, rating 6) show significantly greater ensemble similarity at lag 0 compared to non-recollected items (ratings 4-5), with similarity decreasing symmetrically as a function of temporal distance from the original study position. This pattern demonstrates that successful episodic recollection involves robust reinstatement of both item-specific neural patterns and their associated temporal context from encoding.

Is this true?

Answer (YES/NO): YES